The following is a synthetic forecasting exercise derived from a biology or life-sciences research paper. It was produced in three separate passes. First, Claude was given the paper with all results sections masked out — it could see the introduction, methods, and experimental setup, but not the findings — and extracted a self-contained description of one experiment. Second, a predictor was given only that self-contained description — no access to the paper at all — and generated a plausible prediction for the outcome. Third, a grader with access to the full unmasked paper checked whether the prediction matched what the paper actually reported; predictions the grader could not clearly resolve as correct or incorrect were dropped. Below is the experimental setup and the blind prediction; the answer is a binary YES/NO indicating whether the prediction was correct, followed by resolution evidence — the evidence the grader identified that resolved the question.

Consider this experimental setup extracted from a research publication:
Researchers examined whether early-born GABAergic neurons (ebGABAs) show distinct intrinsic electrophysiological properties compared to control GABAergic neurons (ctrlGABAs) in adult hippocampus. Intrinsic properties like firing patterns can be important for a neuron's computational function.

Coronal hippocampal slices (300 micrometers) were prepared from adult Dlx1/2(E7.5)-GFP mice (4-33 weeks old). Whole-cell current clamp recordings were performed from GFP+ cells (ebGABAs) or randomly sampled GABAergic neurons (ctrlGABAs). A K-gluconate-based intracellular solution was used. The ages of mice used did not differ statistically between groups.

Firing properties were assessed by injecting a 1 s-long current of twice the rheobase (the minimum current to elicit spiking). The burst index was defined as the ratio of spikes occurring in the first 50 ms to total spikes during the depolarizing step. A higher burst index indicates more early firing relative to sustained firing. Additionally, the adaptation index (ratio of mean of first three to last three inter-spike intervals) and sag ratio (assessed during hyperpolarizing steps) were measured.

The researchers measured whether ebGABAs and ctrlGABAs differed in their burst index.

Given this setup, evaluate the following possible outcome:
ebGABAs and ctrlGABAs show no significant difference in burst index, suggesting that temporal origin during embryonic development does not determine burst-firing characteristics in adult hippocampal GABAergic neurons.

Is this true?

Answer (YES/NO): YES